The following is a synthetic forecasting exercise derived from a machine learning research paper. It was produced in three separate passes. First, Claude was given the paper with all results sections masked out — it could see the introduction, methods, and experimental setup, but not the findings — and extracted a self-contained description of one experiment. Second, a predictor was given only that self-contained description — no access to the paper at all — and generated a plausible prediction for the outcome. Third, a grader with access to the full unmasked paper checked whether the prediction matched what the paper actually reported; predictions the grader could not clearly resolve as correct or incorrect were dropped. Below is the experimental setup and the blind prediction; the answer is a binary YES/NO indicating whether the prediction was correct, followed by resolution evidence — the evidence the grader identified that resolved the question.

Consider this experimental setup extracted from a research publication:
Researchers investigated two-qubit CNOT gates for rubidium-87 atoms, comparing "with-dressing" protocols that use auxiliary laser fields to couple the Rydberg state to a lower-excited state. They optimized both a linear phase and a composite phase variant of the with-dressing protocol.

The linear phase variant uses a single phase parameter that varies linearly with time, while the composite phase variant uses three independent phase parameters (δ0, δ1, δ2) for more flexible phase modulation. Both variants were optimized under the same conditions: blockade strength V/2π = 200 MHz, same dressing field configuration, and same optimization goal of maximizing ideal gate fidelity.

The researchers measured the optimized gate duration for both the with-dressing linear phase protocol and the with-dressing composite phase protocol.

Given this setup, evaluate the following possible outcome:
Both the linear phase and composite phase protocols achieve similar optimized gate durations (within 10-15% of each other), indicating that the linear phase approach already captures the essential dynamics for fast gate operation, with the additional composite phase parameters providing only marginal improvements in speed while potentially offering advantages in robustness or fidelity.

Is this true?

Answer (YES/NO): NO